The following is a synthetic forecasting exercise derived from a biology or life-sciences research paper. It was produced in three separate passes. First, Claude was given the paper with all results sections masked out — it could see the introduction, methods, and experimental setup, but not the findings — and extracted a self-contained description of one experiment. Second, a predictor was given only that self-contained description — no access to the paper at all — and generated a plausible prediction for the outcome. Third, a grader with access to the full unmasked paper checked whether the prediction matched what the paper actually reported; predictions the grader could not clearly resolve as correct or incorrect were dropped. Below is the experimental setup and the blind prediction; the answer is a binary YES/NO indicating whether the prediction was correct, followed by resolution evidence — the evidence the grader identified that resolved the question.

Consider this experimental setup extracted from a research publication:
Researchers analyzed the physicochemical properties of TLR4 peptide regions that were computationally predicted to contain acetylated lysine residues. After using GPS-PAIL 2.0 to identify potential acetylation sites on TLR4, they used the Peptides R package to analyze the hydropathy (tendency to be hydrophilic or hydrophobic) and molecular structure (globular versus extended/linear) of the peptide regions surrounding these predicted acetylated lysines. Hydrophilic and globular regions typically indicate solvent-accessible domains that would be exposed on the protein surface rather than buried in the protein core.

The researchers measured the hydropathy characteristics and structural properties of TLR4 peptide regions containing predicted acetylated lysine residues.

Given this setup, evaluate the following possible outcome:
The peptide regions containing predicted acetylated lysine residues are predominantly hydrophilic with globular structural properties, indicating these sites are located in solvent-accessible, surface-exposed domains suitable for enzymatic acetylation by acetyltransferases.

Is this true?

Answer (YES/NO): YES